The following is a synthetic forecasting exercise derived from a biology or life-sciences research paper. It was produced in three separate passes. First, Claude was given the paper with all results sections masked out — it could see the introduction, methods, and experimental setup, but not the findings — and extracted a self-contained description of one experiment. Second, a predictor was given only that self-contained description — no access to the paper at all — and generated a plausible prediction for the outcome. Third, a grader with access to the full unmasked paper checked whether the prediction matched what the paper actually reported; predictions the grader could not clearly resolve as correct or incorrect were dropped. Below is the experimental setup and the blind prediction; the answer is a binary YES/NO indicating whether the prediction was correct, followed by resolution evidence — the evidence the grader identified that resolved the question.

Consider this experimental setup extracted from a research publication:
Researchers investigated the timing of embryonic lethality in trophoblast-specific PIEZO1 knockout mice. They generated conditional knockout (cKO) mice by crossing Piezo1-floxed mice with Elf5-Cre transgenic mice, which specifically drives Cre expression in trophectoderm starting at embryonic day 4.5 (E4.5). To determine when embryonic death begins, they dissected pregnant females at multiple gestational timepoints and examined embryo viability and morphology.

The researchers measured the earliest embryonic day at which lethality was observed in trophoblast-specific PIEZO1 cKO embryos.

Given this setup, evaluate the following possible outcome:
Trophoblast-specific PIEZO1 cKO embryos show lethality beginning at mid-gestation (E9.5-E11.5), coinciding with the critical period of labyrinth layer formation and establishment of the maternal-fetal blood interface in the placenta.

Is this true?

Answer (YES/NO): YES